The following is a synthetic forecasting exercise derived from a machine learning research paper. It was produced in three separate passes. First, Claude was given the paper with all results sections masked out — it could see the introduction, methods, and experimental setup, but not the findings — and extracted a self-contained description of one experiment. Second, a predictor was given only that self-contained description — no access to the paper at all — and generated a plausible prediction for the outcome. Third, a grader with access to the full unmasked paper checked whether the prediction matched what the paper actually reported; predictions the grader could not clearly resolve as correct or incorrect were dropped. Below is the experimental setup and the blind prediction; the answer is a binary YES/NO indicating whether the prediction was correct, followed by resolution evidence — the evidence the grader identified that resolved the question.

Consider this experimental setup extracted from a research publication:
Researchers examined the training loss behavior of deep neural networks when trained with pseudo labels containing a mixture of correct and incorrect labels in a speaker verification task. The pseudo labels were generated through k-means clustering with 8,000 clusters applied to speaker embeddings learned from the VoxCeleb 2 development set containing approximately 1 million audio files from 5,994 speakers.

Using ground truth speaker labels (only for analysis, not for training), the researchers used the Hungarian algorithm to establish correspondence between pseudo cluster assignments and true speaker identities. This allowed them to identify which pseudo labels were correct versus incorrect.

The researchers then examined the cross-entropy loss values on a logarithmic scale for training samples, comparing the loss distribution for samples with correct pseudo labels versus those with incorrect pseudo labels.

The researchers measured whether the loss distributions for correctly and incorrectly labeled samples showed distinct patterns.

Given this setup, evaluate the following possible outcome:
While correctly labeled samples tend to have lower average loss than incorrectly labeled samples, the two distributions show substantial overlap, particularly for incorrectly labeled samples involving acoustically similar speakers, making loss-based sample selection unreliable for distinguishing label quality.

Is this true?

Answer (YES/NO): NO